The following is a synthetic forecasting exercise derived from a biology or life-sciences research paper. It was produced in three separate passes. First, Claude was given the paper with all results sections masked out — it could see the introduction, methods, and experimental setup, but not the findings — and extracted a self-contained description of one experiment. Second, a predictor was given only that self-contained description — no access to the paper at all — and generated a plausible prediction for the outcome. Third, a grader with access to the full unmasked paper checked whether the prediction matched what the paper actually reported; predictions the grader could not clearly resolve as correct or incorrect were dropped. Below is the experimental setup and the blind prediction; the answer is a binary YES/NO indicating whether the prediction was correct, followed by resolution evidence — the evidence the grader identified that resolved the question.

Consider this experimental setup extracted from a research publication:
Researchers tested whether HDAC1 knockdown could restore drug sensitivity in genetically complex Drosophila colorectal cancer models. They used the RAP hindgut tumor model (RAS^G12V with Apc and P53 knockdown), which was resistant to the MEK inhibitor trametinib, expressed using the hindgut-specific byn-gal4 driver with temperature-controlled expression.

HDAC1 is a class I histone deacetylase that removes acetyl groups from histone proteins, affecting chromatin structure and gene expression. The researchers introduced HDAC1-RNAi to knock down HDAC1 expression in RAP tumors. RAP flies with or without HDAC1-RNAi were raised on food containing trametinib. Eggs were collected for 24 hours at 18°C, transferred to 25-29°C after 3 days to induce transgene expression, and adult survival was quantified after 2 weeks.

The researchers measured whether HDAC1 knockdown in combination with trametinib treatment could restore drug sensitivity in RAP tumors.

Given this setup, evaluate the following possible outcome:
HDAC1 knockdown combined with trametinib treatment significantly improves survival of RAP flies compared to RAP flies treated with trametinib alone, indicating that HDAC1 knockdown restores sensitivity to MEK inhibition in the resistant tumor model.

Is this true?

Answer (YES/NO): YES